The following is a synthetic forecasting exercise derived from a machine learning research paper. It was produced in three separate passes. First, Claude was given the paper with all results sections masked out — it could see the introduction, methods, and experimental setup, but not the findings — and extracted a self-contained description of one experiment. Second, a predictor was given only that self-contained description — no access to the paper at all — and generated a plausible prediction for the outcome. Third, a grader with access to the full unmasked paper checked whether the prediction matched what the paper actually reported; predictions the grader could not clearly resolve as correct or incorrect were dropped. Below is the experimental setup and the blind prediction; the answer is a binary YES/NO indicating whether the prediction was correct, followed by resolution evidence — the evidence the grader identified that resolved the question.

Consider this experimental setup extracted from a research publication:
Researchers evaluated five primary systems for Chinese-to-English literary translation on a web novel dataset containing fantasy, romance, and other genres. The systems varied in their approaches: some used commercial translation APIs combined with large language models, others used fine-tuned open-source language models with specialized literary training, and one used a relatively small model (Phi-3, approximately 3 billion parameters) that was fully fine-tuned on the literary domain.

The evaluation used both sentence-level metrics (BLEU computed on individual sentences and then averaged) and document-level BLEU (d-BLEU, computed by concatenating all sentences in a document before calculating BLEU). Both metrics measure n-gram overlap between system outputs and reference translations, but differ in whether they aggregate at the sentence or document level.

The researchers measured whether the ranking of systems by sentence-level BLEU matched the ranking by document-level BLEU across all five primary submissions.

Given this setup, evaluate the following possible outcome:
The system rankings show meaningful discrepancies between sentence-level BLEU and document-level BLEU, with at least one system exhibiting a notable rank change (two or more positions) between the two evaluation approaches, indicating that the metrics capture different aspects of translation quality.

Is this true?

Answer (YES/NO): NO